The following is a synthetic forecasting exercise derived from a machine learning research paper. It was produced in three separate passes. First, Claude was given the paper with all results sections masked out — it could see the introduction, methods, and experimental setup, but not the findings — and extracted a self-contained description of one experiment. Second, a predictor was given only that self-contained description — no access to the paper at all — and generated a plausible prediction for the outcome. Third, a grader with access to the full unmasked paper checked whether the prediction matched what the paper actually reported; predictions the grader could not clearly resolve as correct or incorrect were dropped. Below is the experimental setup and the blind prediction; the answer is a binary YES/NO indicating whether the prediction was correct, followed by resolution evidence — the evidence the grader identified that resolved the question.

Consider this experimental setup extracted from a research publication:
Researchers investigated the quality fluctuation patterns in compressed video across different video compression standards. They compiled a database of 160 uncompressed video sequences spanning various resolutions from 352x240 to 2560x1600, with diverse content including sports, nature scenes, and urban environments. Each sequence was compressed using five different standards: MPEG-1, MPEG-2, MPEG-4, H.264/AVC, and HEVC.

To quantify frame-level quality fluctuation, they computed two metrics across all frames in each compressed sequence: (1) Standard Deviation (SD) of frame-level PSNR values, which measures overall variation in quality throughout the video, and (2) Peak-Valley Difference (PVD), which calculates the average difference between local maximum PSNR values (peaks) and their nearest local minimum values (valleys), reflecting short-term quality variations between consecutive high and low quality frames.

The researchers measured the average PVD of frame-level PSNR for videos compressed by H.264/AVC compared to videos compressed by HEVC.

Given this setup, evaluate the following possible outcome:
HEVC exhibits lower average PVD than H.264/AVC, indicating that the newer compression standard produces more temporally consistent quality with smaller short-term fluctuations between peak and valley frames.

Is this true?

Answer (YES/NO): NO